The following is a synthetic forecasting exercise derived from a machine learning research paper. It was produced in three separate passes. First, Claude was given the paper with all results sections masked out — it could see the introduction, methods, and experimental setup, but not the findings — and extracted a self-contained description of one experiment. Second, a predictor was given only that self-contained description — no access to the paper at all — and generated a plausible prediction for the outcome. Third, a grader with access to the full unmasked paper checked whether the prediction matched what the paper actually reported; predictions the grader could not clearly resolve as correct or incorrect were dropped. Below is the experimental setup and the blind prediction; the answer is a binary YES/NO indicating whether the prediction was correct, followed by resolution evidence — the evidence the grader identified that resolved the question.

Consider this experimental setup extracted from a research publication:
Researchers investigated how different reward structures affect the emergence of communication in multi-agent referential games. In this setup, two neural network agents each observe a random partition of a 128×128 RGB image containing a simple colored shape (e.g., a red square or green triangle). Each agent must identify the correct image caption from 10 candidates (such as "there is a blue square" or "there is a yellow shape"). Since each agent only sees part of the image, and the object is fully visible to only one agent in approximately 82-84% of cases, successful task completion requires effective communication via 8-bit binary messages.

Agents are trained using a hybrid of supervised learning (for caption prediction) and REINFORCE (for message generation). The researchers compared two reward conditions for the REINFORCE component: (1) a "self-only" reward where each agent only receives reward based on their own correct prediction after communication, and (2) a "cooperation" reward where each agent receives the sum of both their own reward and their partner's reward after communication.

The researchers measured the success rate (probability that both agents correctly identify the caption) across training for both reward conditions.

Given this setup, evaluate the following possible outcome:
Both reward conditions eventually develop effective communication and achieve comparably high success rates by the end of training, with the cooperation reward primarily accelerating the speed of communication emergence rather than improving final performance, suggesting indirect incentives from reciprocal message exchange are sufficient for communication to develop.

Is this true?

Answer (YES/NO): NO